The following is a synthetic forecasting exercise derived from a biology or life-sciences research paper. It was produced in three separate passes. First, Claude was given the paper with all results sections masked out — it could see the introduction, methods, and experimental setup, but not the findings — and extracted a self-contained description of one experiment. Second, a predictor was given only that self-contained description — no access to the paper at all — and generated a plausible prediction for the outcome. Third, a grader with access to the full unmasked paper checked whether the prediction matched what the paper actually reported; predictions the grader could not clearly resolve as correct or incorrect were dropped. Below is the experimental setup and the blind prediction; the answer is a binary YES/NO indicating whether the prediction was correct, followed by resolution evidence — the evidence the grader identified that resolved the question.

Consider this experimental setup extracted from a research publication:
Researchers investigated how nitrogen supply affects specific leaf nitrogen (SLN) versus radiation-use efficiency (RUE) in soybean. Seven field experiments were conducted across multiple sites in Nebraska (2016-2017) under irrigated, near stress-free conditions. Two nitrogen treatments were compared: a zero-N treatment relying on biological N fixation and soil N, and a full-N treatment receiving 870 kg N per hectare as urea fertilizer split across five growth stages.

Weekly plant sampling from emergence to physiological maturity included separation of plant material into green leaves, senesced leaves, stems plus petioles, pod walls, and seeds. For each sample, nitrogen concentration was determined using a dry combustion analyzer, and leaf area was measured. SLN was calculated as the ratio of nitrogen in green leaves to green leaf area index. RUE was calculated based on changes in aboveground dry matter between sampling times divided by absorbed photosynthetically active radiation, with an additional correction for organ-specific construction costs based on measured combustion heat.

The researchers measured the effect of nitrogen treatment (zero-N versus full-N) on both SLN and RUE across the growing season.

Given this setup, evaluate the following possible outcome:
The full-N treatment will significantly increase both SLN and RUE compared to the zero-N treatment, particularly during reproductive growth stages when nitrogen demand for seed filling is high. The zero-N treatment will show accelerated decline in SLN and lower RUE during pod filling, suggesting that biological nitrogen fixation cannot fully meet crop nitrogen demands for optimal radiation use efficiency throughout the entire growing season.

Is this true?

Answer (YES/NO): NO